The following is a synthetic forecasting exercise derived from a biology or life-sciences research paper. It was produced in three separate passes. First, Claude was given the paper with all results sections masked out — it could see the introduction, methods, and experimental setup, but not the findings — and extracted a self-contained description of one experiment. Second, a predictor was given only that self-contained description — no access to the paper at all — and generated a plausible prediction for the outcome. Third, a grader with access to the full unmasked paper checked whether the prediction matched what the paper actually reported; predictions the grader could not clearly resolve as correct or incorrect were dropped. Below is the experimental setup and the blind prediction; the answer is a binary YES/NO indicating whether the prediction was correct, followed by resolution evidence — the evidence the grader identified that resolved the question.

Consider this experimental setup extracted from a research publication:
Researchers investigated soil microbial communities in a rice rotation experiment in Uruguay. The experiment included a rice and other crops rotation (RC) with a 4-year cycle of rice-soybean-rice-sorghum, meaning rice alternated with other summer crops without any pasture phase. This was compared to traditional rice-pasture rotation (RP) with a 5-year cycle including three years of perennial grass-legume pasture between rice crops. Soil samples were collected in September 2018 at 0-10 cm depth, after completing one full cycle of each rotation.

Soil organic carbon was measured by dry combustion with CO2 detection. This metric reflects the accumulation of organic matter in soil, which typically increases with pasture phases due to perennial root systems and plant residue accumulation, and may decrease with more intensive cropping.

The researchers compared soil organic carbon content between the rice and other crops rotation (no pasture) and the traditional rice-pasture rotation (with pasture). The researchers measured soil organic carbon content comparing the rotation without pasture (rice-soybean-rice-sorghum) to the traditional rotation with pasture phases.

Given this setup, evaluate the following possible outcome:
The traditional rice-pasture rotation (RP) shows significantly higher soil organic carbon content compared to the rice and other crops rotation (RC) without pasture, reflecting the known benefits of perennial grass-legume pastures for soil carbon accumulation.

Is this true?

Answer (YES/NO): NO